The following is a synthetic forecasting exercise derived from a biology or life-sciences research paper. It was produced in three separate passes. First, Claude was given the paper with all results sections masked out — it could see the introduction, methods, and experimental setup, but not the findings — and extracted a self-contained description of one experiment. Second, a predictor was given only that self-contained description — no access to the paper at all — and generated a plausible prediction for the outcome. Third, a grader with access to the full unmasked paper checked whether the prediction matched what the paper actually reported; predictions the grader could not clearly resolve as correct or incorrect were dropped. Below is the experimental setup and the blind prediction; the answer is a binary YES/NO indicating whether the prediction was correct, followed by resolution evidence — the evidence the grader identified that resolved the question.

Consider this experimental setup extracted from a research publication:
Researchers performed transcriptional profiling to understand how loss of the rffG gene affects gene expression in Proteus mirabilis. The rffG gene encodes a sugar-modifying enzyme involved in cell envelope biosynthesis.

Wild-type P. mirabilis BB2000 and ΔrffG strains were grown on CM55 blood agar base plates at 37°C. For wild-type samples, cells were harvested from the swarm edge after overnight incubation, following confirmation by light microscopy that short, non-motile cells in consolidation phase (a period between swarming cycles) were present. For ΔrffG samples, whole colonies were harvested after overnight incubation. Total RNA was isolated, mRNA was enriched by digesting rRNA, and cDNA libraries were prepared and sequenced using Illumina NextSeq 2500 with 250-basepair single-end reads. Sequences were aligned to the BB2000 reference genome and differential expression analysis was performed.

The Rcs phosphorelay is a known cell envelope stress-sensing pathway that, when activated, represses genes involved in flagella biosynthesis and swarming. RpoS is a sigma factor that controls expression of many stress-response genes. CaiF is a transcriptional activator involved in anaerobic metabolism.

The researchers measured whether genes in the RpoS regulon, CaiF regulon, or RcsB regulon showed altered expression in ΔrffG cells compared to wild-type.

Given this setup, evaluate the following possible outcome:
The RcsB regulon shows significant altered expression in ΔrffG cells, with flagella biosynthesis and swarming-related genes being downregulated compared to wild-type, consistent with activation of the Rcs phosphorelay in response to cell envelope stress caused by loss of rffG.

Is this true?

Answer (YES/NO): YES